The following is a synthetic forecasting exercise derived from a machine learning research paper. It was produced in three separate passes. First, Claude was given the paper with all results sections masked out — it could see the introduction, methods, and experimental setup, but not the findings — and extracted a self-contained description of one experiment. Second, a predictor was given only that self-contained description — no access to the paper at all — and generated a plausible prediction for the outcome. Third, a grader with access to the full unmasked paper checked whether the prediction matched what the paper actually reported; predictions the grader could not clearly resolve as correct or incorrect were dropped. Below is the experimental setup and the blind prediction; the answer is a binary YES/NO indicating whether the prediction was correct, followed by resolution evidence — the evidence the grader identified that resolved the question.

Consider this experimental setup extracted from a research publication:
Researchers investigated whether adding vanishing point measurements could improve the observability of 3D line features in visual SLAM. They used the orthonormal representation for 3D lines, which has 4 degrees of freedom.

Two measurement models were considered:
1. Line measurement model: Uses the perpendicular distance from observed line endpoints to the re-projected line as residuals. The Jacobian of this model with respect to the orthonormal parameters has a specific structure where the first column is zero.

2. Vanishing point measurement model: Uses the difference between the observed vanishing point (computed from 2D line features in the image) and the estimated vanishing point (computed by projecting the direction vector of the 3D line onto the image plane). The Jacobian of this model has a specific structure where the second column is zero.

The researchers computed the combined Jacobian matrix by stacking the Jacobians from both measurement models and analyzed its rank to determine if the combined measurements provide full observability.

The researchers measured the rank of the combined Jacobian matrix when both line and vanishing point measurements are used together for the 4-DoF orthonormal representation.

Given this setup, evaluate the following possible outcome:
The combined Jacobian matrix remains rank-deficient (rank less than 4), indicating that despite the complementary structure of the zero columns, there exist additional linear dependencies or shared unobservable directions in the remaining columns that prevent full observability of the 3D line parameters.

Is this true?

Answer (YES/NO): NO